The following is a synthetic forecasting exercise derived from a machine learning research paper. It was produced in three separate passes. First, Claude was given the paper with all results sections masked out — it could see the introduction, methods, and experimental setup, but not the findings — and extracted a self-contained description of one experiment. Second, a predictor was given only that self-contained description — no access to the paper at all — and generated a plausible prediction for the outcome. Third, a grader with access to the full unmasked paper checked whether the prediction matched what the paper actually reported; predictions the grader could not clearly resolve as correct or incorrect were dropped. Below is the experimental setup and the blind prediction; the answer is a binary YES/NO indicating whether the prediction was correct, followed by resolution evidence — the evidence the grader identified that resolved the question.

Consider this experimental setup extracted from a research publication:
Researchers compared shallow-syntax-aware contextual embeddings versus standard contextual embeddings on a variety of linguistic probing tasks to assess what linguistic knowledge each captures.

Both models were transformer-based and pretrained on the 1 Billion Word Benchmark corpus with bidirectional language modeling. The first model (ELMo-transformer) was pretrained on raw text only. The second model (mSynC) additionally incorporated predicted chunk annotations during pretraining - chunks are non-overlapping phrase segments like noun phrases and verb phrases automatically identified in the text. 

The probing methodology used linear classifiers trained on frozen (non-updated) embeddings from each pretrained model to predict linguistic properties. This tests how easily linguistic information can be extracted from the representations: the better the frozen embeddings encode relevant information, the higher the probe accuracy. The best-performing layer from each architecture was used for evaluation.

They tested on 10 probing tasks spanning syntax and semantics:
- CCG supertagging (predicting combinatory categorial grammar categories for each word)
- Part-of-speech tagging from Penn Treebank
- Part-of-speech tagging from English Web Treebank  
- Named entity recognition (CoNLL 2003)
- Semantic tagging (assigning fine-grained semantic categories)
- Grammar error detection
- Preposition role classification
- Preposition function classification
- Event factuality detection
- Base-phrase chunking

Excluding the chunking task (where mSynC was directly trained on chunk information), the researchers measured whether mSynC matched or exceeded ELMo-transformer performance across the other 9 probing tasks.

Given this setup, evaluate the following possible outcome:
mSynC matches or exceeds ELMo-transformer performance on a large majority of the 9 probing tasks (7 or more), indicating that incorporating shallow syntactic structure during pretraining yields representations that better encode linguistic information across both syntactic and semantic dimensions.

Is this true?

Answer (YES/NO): NO